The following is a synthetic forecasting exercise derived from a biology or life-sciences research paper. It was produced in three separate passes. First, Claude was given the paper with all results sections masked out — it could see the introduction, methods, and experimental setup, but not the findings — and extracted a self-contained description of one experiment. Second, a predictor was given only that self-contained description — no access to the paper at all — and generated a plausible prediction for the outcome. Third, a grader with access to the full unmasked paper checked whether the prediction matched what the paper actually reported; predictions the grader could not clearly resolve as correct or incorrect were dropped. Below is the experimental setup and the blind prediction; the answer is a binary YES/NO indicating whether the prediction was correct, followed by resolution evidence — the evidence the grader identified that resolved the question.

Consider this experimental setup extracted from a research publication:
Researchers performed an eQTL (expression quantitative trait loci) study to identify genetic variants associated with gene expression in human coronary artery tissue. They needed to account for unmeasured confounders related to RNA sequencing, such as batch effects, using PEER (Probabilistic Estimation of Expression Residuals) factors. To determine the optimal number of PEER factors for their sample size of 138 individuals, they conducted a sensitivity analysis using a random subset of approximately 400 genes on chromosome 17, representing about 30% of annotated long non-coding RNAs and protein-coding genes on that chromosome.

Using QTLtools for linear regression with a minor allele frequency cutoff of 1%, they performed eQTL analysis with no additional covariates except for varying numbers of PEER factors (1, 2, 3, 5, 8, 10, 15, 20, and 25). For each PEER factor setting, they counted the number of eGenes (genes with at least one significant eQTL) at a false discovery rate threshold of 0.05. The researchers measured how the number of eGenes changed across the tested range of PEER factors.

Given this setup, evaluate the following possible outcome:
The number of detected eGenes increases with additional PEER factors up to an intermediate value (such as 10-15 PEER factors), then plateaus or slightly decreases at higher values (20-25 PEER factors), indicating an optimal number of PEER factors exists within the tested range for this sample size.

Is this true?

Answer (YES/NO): NO